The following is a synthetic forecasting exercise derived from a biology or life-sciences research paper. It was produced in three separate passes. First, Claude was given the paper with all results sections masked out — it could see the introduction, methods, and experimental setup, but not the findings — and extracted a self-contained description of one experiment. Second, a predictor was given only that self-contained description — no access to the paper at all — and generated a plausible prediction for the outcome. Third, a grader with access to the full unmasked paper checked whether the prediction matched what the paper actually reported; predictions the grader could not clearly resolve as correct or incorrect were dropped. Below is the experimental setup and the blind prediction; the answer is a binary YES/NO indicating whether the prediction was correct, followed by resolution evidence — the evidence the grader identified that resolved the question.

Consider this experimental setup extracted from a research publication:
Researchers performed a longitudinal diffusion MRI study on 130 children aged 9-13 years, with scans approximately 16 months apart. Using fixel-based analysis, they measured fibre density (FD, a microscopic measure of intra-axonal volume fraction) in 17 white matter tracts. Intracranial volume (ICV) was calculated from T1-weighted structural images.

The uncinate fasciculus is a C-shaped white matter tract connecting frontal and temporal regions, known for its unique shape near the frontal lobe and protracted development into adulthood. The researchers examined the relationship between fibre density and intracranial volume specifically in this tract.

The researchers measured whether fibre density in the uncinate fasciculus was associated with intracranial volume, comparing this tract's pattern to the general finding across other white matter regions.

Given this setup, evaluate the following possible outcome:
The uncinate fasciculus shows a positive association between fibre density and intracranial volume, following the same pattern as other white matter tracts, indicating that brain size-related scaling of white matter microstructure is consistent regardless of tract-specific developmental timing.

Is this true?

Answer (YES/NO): NO